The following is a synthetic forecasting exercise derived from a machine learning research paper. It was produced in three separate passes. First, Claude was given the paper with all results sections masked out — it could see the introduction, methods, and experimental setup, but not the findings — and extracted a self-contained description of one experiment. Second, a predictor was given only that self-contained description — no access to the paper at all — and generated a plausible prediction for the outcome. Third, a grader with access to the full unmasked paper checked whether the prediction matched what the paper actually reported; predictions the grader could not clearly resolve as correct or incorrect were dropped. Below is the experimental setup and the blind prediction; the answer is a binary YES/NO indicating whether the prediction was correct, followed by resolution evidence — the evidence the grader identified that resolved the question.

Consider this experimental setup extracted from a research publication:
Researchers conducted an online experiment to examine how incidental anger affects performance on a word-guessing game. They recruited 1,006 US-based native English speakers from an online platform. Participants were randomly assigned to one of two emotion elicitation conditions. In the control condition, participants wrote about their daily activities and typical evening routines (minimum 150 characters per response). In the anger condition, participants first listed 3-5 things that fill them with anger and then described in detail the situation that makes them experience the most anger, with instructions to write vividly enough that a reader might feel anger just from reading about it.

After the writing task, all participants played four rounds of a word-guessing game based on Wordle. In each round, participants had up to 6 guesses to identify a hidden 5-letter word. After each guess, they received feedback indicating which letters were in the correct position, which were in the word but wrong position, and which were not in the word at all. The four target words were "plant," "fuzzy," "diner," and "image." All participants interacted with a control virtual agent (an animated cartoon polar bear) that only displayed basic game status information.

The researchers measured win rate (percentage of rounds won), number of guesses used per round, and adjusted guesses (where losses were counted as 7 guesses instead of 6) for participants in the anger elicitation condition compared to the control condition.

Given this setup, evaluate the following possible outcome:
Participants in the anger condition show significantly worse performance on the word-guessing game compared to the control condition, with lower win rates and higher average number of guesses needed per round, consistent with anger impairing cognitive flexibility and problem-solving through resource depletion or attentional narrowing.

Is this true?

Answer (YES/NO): YES